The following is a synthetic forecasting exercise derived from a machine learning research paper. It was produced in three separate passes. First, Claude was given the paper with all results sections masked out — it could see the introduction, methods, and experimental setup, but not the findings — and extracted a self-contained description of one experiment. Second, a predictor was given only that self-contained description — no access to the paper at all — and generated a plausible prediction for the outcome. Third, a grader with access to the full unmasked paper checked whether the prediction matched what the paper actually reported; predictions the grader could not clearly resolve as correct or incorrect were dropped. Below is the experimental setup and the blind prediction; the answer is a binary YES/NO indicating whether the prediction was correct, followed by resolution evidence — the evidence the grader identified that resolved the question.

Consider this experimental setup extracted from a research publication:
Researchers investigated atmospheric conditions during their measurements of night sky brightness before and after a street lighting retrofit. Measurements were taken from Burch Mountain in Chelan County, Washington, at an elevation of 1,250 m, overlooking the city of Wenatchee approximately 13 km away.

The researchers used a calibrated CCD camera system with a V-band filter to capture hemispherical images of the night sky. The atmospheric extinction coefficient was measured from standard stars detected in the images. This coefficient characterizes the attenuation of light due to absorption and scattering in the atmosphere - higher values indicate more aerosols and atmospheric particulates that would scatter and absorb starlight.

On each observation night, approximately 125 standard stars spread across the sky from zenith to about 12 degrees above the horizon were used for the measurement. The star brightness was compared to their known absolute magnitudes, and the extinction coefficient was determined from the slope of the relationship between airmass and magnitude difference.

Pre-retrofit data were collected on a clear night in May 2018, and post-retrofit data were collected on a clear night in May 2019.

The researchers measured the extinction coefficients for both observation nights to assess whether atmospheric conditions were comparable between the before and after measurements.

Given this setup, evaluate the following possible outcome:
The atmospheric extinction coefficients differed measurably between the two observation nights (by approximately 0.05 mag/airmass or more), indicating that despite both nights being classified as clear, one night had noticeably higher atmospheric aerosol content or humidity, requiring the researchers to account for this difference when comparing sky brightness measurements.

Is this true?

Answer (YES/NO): NO